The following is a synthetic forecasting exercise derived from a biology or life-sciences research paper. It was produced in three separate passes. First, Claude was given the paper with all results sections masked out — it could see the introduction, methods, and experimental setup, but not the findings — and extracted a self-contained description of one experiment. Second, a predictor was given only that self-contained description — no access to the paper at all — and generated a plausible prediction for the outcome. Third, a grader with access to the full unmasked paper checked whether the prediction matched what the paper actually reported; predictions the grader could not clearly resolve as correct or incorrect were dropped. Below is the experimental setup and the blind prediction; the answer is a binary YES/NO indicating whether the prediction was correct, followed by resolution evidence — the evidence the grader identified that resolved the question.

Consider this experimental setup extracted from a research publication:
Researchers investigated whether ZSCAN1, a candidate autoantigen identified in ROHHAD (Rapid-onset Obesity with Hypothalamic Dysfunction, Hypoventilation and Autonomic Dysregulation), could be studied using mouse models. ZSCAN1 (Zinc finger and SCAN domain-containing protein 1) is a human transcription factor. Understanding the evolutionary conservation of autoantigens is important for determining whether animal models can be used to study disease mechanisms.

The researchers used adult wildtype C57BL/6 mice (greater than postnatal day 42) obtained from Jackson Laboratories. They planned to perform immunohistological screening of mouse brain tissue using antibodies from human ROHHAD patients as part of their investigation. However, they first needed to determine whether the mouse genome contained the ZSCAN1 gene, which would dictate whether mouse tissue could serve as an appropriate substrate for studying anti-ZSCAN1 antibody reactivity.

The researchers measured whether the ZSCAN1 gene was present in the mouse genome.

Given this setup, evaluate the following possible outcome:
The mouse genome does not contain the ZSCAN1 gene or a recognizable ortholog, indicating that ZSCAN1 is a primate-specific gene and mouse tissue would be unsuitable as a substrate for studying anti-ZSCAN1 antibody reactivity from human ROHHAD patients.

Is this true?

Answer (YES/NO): YES